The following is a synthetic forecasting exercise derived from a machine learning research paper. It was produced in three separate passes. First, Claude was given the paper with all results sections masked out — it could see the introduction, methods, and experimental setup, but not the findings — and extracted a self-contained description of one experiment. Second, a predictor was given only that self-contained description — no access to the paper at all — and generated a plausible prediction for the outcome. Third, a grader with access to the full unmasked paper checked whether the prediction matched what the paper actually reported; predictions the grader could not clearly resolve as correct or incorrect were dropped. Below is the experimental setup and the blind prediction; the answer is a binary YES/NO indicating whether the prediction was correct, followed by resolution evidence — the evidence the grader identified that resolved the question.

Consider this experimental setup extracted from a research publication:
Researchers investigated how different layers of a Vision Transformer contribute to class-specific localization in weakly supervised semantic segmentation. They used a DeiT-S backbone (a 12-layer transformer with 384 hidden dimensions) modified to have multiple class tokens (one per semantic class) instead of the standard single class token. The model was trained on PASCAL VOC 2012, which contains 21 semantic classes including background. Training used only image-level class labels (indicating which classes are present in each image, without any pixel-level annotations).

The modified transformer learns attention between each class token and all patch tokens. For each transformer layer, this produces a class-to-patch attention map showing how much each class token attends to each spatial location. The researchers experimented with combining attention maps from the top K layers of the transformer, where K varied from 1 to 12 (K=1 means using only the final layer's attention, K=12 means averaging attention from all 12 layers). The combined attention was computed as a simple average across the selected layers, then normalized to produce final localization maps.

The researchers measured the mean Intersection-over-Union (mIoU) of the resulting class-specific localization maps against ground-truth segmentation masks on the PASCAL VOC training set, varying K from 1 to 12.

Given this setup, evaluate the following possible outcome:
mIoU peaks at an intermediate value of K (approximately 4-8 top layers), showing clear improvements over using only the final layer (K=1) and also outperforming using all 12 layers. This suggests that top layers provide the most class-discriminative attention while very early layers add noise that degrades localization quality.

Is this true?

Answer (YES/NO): NO